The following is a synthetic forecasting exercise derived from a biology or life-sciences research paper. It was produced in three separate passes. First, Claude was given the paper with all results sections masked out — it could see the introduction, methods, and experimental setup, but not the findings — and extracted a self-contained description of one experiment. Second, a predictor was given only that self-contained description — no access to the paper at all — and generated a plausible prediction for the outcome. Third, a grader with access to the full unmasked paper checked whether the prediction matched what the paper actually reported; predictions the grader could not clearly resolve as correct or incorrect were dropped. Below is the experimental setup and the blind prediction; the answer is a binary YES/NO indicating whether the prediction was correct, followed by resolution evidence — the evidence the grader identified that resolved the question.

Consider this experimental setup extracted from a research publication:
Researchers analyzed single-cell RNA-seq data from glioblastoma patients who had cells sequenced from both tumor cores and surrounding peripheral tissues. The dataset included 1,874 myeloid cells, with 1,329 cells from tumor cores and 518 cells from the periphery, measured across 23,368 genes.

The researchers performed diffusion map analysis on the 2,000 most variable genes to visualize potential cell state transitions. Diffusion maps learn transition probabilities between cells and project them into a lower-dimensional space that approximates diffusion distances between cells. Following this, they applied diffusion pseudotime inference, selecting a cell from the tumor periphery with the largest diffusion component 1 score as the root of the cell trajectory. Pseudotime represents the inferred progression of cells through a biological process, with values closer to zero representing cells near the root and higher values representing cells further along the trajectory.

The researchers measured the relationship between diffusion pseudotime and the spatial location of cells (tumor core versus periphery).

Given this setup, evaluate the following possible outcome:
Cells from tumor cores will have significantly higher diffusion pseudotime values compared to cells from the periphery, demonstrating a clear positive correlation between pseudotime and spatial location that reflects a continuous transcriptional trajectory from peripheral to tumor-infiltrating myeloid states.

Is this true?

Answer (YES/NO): YES